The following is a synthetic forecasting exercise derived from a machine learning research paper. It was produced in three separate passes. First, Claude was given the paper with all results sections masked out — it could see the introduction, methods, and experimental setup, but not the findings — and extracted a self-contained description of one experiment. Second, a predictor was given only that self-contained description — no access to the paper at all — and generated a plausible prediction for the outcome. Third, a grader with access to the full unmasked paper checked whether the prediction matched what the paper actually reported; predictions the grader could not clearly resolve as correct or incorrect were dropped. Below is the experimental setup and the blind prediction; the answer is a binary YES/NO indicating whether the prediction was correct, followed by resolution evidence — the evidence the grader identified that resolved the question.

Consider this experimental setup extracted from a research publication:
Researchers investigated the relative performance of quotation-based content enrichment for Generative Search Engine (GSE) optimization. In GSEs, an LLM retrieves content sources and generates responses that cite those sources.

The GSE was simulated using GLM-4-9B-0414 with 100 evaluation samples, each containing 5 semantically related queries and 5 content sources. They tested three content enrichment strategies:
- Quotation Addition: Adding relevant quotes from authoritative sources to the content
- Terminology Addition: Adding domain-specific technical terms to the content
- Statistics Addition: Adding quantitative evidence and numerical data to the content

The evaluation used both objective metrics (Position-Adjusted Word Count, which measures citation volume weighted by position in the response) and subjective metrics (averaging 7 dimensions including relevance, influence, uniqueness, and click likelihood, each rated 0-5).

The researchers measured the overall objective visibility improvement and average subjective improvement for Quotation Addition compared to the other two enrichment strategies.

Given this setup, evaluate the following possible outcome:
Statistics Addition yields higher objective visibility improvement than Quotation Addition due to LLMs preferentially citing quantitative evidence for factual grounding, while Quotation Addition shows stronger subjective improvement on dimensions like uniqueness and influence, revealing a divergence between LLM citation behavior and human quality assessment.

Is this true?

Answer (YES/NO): NO